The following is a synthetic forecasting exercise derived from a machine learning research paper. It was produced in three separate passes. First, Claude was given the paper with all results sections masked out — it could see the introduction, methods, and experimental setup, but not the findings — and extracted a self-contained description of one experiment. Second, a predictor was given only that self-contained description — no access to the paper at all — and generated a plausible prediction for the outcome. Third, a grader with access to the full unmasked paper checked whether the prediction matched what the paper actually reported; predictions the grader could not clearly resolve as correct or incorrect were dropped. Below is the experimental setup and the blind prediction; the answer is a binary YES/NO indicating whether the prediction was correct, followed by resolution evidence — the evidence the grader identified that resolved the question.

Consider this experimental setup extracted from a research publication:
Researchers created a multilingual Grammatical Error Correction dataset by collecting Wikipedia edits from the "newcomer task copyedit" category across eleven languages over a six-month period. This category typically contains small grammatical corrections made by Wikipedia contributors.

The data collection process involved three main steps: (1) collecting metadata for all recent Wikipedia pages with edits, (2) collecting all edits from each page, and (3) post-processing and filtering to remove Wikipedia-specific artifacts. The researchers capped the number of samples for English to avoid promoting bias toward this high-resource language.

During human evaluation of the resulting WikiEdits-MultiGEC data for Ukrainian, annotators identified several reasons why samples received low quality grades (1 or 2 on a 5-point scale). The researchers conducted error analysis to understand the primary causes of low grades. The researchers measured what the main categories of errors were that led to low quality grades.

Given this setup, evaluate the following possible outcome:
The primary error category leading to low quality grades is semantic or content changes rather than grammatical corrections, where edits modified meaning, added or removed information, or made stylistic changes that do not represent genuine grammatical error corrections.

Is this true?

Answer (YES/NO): NO